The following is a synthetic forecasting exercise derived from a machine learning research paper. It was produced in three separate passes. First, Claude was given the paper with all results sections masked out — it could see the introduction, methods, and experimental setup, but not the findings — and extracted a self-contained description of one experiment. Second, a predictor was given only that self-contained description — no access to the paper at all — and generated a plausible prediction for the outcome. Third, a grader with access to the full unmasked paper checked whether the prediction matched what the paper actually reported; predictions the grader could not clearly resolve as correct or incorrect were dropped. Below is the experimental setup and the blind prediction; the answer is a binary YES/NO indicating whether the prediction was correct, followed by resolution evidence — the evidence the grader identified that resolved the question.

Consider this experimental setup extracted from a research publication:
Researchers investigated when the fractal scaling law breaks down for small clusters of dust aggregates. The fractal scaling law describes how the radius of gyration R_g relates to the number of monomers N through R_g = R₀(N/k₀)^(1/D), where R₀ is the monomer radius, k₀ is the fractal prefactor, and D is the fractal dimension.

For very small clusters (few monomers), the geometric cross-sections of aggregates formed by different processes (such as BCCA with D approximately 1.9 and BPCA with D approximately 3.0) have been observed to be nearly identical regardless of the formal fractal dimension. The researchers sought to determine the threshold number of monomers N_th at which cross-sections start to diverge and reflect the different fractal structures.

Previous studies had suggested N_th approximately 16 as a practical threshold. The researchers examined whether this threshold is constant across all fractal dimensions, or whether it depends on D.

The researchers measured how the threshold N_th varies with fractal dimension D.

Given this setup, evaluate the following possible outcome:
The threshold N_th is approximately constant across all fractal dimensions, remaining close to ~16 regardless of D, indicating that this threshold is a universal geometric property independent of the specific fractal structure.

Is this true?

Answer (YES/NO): NO